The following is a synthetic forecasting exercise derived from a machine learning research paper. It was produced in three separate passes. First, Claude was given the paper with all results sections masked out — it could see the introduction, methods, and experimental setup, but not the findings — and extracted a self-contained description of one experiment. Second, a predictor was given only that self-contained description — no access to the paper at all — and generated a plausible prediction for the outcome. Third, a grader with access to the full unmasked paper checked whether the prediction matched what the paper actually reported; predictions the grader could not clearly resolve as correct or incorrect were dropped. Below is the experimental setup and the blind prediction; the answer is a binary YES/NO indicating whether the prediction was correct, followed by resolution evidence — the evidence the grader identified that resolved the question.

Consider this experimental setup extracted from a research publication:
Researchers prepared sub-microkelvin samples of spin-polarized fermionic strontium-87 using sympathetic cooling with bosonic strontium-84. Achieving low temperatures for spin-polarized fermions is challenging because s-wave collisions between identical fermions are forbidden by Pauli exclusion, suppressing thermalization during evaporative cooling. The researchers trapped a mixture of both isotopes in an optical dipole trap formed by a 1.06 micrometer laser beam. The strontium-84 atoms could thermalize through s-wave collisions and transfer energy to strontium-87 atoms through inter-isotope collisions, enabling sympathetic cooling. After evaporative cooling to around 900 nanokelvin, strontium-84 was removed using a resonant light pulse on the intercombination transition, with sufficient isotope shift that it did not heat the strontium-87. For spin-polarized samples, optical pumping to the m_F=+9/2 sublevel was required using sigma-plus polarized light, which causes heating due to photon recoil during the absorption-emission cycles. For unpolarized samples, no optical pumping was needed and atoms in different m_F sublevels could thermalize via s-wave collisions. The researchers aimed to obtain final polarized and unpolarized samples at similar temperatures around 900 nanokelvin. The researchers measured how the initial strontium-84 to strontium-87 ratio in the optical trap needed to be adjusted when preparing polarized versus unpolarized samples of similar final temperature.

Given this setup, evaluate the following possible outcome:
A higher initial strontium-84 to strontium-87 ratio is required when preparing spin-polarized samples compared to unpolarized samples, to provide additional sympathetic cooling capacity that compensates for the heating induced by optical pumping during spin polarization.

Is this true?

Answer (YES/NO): YES